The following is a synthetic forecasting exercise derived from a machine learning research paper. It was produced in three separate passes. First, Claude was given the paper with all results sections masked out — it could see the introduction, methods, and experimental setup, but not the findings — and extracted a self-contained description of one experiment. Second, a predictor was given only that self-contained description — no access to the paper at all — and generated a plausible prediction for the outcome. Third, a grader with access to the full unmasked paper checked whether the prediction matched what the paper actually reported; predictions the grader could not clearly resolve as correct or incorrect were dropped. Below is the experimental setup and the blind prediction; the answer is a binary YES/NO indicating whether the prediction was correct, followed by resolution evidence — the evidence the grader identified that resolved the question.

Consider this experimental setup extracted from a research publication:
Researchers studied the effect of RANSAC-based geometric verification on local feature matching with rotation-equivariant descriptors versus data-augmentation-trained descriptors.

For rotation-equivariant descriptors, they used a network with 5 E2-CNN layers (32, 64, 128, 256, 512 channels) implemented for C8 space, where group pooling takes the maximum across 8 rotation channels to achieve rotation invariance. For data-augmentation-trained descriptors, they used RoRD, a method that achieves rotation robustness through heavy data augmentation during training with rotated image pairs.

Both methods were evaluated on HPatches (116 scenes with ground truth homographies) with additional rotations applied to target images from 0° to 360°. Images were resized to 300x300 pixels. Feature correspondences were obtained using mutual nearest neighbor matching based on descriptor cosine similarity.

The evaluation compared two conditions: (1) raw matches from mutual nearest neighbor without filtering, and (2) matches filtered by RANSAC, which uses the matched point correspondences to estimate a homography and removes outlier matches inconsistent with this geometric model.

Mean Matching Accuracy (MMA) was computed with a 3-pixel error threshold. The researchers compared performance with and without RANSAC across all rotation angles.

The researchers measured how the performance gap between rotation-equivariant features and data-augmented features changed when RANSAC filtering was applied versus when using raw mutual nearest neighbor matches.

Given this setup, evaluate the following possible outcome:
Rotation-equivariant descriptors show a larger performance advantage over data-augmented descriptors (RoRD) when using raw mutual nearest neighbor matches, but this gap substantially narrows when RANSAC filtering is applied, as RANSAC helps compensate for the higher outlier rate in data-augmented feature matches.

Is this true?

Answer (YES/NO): NO